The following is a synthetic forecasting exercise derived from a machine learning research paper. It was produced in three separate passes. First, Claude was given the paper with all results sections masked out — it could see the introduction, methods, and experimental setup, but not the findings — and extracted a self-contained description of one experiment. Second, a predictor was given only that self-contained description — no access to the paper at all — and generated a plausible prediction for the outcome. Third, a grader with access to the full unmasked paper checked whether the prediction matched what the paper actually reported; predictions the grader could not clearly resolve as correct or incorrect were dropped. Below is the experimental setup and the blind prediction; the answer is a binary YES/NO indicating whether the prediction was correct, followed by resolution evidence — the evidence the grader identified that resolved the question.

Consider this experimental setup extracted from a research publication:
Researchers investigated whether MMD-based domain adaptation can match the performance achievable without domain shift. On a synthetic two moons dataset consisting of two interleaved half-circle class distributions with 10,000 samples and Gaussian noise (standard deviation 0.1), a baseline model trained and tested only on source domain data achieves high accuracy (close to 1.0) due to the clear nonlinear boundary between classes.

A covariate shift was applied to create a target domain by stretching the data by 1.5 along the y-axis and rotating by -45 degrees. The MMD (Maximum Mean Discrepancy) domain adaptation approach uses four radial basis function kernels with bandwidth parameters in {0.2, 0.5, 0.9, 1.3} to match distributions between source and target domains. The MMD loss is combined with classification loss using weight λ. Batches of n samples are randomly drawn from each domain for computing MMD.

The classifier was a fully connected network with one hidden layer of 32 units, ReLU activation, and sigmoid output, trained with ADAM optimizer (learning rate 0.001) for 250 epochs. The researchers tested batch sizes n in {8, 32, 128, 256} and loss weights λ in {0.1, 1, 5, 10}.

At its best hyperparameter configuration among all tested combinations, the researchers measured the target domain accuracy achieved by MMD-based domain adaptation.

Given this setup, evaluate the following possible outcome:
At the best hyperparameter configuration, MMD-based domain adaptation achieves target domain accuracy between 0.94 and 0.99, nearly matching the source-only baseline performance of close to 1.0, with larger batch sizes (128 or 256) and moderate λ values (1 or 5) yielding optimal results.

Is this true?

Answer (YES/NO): NO